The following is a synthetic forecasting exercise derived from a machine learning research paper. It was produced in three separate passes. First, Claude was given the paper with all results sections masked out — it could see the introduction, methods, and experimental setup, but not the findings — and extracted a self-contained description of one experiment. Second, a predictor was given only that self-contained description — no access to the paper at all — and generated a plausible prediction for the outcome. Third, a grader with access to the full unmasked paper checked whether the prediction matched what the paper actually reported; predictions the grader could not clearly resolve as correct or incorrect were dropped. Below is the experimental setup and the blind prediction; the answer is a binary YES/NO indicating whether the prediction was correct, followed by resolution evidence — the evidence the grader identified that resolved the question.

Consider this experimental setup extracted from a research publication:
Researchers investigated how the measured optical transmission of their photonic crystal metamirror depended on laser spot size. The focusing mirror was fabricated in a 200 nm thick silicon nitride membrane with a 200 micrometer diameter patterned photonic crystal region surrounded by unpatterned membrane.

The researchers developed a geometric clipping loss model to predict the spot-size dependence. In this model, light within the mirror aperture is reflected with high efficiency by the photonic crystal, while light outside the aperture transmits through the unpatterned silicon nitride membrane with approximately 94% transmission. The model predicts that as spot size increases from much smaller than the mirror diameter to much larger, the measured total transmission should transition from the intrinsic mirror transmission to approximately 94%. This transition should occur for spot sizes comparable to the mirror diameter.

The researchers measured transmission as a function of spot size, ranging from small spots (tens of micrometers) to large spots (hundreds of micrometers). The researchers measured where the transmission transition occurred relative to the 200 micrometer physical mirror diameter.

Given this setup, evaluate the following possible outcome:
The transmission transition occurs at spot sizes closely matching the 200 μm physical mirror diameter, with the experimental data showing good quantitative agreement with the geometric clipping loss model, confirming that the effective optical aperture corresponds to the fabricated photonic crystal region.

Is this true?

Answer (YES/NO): YES